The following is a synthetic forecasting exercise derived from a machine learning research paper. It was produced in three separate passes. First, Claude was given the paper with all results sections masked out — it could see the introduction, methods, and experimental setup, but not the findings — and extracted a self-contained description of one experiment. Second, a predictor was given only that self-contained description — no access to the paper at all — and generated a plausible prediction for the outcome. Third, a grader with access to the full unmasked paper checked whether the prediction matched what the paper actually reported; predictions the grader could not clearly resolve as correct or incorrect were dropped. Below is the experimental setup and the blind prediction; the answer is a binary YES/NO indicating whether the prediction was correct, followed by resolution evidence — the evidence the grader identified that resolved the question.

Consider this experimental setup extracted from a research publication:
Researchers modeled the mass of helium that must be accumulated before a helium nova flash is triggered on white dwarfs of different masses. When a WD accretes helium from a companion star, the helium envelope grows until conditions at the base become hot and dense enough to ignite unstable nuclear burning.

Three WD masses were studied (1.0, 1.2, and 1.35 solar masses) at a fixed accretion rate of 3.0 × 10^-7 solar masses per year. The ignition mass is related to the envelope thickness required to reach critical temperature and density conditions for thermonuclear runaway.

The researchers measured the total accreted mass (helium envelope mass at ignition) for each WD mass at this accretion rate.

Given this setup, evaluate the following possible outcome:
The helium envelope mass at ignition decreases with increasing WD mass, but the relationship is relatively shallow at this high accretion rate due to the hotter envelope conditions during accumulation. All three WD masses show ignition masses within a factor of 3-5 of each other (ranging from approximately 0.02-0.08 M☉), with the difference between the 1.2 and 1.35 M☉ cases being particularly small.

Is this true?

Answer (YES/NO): NO